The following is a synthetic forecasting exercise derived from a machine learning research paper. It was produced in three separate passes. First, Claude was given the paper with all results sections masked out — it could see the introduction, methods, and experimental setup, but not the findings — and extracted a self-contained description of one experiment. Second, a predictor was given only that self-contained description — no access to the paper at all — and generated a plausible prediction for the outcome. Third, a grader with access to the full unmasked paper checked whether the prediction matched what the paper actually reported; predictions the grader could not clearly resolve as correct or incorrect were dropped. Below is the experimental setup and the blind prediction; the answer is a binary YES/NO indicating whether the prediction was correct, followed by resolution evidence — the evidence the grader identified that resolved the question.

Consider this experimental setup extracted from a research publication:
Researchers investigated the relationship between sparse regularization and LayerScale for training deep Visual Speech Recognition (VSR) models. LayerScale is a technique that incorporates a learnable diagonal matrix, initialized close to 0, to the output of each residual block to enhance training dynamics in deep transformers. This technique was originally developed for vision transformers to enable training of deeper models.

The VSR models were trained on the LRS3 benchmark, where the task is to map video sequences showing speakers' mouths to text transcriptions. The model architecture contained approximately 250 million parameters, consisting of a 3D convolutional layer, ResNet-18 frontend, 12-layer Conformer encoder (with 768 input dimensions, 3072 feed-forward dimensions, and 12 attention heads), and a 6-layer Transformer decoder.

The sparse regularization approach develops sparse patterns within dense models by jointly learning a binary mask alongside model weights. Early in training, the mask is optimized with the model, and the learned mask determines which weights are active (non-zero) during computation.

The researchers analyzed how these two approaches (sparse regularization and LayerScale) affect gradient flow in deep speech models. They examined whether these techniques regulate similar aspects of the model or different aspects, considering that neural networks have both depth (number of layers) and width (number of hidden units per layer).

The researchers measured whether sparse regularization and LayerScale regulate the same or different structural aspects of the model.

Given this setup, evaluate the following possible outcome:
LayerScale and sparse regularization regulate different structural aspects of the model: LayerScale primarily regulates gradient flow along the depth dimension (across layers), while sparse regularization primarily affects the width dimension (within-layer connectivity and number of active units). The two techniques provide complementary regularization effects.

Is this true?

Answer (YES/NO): YES